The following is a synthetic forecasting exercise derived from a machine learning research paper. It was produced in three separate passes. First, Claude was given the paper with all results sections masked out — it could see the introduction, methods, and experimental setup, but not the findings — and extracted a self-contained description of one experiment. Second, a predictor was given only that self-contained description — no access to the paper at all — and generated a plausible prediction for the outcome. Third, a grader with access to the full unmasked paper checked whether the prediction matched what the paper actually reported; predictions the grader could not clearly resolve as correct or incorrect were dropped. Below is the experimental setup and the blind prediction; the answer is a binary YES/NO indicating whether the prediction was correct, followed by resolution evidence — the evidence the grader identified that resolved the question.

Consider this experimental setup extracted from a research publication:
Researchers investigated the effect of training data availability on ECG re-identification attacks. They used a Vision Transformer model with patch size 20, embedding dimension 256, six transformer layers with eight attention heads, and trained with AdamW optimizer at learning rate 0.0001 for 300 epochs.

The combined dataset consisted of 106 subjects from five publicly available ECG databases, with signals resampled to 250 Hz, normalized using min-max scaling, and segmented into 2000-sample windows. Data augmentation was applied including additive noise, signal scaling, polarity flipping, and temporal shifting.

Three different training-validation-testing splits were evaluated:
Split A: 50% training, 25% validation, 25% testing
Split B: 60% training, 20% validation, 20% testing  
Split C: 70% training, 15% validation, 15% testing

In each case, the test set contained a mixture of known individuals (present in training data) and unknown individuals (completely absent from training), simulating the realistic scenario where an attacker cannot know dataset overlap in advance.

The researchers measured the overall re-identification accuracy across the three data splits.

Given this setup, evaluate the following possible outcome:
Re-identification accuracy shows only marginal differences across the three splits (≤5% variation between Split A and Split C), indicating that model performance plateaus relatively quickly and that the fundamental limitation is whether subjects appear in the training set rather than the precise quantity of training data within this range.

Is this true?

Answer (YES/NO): YES